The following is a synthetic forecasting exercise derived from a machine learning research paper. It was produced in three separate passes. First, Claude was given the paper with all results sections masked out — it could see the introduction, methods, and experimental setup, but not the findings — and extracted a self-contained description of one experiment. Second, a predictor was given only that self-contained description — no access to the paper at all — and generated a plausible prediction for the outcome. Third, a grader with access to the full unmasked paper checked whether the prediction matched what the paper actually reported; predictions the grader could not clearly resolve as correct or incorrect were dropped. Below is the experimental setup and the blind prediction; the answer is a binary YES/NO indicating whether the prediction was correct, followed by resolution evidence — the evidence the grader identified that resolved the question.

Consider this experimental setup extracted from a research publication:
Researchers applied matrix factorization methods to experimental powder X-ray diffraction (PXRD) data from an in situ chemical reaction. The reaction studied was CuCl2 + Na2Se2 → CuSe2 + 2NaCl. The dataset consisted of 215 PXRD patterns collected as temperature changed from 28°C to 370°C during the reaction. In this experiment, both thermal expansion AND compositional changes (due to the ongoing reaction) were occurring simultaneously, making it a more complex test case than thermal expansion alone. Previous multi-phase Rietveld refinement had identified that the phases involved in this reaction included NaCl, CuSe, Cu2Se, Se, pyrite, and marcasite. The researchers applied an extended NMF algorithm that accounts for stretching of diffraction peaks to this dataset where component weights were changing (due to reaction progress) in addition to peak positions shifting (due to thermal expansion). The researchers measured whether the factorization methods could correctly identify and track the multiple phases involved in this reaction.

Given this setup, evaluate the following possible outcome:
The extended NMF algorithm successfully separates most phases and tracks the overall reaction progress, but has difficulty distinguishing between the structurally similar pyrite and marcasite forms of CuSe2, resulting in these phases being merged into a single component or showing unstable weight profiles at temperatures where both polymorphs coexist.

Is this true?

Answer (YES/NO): NO